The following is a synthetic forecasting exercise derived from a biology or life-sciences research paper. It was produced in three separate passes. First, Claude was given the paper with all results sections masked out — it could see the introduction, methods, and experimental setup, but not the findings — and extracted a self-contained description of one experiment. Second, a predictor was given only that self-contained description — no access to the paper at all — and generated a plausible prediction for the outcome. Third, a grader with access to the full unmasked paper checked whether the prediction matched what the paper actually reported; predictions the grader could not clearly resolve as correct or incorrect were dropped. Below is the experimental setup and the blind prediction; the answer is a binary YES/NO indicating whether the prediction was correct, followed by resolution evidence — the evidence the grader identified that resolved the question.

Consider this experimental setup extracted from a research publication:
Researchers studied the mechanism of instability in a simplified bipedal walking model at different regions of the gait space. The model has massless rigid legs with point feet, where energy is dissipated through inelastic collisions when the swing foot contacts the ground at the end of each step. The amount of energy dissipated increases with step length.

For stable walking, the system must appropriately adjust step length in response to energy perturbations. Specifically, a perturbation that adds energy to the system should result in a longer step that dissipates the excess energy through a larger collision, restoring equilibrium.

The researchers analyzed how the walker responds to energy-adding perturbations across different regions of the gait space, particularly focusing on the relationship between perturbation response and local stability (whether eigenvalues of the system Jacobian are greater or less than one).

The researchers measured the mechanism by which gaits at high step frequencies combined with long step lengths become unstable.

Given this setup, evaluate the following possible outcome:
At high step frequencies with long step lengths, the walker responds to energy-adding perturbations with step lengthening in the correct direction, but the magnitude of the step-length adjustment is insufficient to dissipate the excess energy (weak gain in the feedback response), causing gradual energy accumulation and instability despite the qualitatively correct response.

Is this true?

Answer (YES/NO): NO